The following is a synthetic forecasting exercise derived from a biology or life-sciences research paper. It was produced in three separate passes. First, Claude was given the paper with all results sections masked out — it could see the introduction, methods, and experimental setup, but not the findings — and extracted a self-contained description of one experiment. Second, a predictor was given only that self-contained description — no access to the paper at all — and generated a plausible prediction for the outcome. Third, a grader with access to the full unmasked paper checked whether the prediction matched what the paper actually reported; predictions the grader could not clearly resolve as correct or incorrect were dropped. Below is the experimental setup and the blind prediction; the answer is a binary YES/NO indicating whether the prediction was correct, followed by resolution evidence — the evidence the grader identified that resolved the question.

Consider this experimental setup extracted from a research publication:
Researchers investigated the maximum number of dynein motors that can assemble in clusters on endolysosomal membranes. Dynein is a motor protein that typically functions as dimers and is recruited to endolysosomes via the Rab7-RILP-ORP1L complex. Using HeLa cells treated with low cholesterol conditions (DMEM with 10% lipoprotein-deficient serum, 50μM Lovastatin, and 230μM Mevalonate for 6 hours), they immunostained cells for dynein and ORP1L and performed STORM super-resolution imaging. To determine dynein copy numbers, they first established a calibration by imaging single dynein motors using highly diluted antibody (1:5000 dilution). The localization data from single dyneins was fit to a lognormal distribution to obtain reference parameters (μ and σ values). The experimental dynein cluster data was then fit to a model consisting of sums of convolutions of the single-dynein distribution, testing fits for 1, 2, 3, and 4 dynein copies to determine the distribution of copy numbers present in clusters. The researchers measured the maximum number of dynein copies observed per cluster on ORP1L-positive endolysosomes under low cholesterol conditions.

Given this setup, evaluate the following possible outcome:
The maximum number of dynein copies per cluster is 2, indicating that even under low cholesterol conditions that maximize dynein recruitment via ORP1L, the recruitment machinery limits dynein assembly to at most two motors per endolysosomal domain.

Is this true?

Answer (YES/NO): NO